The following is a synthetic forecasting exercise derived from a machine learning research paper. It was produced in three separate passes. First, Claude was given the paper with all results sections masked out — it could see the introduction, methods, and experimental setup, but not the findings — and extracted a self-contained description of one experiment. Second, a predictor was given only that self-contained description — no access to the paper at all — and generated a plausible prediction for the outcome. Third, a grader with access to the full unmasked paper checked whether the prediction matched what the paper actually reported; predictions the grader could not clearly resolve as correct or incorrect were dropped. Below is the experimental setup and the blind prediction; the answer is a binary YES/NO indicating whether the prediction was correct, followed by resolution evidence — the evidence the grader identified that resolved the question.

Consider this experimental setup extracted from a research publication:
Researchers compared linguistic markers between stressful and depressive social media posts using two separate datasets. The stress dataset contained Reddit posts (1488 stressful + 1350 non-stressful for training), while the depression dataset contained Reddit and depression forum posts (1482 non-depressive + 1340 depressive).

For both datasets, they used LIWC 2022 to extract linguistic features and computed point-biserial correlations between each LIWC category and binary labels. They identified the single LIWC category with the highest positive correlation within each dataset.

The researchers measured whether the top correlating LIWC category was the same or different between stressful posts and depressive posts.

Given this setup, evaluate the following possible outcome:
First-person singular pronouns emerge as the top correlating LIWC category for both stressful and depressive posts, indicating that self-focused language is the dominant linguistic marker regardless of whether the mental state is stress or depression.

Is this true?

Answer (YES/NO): NO